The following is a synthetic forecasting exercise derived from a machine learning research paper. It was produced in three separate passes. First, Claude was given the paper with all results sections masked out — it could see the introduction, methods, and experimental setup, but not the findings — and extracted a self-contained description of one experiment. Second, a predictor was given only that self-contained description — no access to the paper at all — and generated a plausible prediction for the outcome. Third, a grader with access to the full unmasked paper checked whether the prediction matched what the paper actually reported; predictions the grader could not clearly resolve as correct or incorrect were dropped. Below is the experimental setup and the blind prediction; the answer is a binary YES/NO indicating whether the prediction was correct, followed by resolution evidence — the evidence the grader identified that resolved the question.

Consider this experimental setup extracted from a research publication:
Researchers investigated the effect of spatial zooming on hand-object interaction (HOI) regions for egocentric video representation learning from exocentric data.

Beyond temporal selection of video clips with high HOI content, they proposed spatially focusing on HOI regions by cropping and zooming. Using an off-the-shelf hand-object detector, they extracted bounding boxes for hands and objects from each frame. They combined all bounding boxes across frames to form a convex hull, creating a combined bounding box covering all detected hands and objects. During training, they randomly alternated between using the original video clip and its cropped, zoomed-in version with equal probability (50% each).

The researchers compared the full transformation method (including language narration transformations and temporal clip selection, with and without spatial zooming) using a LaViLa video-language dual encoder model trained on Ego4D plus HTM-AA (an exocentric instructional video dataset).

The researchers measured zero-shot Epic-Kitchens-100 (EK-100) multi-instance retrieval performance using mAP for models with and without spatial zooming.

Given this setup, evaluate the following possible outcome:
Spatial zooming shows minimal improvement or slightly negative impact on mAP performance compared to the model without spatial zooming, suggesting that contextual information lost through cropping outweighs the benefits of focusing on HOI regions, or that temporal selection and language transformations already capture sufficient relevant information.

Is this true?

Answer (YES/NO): NO